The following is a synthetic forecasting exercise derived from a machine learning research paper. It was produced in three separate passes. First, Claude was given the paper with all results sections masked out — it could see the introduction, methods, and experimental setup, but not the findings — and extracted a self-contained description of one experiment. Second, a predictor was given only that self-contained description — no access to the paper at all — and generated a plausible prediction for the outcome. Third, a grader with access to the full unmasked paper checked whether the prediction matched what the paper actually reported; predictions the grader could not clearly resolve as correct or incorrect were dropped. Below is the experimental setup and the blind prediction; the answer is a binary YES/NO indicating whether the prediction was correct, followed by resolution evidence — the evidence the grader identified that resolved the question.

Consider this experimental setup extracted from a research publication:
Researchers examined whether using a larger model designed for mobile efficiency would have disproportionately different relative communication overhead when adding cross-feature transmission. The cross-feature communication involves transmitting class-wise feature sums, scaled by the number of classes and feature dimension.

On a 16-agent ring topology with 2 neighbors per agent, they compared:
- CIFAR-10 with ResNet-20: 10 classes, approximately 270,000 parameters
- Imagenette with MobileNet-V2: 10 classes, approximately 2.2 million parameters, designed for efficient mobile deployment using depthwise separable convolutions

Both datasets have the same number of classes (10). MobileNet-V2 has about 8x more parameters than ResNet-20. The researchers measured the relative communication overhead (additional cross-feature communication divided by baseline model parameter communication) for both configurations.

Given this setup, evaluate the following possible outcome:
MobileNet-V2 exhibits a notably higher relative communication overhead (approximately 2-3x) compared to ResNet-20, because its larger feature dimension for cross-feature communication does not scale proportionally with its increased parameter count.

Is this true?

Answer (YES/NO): YES